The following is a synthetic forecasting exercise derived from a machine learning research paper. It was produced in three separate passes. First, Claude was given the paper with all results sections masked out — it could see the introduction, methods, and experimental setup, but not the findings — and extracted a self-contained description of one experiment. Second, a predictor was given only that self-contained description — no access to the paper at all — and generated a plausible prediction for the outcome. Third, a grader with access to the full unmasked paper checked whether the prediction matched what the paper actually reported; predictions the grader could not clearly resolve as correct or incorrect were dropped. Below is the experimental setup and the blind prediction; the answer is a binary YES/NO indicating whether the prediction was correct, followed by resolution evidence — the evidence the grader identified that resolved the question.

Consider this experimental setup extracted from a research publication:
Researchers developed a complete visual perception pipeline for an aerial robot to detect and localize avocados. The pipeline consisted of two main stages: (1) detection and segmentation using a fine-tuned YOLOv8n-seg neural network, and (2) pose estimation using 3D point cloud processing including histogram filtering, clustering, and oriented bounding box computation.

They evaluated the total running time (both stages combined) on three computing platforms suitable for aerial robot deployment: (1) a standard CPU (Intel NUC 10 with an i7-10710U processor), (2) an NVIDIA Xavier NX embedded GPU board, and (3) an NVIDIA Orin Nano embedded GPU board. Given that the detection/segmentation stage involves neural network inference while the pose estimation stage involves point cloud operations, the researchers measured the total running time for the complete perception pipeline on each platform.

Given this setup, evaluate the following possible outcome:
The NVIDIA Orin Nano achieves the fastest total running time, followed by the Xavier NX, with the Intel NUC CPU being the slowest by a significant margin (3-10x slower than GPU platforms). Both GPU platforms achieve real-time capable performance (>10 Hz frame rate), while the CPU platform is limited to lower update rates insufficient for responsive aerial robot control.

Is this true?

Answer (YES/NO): NO